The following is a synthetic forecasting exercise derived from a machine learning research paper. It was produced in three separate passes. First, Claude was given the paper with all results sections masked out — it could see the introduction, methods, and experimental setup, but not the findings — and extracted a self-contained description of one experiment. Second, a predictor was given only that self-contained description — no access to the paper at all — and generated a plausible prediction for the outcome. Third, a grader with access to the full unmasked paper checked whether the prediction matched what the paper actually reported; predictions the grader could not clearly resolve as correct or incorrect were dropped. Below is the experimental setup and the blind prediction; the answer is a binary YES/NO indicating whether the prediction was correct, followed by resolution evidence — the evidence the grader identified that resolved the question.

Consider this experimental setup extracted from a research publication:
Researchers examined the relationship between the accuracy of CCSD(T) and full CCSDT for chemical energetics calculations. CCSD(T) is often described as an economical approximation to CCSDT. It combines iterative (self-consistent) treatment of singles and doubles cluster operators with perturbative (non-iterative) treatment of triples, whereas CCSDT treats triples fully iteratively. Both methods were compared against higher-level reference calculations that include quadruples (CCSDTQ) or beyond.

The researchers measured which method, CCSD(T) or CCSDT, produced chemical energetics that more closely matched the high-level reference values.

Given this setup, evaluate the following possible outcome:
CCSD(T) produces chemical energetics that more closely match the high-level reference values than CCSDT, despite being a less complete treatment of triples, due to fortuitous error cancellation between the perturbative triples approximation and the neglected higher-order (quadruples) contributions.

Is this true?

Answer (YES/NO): YES